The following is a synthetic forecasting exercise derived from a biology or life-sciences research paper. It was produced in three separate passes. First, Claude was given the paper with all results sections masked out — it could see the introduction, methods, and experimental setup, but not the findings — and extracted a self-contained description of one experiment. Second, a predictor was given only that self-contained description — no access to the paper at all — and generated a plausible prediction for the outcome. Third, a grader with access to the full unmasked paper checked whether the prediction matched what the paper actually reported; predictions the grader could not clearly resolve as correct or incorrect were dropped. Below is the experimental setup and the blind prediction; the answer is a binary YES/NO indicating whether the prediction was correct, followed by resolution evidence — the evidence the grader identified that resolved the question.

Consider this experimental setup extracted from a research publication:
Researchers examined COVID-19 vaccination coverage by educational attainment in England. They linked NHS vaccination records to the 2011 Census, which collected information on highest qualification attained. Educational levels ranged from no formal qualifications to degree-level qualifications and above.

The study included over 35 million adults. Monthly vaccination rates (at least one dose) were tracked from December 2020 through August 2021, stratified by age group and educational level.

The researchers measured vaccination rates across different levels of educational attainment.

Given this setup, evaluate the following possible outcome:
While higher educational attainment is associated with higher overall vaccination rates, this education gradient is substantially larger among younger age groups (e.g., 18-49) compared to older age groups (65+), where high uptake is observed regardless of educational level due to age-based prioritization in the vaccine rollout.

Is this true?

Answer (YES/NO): NO